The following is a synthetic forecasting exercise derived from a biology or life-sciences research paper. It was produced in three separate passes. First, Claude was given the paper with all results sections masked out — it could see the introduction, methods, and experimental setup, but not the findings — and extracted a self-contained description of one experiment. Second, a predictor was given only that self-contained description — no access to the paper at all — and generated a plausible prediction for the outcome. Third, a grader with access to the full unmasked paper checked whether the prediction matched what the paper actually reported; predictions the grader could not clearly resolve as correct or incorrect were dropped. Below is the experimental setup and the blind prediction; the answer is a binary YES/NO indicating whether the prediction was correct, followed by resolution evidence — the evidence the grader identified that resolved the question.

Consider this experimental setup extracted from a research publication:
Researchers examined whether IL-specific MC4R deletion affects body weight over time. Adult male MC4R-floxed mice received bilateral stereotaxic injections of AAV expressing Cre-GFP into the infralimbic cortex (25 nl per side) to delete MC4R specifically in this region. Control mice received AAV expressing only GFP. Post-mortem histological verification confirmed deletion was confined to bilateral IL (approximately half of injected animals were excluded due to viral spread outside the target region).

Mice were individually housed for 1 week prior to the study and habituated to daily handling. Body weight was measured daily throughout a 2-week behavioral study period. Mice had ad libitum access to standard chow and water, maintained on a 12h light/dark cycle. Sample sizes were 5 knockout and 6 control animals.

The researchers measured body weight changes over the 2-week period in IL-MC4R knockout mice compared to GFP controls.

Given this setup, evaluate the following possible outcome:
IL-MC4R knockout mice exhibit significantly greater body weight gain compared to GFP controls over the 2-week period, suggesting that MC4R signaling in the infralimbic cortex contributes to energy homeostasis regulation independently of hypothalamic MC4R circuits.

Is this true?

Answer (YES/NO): NO